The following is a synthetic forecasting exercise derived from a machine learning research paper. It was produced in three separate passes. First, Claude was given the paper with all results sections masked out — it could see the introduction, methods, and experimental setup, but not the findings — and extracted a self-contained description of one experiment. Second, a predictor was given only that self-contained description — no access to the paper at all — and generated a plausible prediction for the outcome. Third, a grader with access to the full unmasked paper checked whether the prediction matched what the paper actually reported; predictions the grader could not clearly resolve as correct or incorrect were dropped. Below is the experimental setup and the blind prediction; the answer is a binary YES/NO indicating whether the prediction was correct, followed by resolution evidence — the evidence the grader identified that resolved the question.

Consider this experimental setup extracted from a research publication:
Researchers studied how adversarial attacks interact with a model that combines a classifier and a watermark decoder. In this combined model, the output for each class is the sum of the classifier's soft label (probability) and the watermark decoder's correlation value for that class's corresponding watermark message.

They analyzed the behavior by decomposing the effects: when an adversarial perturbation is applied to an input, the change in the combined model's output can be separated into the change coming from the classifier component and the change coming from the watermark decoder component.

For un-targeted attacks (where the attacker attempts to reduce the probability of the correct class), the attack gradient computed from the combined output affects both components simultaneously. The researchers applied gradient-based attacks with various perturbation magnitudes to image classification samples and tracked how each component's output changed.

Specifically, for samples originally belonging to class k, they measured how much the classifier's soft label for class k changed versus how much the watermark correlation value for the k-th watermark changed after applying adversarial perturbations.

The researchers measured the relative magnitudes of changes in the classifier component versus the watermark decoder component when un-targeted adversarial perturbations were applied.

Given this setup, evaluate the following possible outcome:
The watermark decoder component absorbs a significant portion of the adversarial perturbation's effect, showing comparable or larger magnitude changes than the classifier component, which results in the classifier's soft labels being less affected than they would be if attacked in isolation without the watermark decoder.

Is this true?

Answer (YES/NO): YES